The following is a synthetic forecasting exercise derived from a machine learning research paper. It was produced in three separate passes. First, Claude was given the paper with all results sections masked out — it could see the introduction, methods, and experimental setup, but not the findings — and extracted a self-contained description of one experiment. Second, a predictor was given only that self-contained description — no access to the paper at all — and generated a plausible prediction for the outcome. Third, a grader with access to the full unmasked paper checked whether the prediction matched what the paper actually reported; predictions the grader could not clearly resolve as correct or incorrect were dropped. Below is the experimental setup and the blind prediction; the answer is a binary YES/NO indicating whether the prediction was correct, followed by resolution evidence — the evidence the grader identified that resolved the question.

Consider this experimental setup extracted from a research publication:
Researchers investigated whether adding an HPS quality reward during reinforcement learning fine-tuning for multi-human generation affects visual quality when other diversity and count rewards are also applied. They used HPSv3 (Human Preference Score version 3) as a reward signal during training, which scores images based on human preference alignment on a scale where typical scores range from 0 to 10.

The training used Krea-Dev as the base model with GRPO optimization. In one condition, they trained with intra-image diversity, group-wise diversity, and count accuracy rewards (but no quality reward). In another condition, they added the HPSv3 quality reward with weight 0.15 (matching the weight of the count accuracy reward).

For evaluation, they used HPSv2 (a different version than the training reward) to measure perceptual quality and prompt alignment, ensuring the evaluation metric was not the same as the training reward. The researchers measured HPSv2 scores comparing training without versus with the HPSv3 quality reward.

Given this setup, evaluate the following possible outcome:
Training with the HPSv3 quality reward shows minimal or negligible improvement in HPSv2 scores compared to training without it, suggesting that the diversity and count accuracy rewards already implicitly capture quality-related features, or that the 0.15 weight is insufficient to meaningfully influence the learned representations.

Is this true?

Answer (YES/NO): NO